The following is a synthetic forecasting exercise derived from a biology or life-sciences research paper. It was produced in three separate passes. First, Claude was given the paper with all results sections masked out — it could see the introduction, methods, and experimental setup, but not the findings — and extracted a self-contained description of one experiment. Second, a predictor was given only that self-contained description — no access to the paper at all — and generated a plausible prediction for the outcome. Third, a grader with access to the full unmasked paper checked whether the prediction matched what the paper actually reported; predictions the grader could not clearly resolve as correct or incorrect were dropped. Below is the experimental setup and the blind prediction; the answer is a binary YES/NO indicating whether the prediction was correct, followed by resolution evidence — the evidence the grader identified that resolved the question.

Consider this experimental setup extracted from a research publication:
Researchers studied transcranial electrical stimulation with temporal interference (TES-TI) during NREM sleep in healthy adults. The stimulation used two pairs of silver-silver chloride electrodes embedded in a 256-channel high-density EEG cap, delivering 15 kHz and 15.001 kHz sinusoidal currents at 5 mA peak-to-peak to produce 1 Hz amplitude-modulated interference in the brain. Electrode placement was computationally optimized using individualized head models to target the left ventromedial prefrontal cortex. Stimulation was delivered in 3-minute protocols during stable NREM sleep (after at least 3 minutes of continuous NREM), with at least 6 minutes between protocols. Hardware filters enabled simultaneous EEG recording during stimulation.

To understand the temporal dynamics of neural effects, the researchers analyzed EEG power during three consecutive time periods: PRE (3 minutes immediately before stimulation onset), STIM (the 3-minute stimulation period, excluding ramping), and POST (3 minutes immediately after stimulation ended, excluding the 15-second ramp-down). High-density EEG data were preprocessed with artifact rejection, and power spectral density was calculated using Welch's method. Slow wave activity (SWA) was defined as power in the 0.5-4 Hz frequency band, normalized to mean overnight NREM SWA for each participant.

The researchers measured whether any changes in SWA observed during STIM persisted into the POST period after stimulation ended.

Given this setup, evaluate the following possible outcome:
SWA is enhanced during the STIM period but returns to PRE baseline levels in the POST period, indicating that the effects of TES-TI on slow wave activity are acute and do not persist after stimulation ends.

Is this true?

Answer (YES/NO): NO